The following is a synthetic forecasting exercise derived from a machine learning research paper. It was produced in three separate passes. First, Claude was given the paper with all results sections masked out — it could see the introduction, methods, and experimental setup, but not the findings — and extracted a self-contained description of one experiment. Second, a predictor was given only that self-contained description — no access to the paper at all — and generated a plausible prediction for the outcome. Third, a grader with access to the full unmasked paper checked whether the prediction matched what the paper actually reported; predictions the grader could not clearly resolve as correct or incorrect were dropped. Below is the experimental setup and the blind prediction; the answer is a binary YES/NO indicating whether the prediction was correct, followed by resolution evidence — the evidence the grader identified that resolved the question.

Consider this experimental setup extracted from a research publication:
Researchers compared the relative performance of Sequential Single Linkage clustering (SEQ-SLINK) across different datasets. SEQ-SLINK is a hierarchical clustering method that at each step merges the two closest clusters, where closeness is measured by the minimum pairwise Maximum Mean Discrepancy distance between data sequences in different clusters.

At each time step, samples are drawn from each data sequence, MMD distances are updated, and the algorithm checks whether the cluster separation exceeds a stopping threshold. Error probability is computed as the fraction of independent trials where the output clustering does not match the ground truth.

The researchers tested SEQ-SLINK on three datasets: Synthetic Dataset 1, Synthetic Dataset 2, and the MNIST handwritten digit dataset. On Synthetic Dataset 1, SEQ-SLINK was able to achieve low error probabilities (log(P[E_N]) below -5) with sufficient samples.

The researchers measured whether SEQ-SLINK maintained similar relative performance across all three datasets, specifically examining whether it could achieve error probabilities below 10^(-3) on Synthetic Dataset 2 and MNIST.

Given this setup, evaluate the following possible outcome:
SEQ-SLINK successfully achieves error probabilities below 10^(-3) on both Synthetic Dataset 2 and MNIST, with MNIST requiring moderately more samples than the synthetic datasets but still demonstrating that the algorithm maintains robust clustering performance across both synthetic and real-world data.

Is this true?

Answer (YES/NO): NO